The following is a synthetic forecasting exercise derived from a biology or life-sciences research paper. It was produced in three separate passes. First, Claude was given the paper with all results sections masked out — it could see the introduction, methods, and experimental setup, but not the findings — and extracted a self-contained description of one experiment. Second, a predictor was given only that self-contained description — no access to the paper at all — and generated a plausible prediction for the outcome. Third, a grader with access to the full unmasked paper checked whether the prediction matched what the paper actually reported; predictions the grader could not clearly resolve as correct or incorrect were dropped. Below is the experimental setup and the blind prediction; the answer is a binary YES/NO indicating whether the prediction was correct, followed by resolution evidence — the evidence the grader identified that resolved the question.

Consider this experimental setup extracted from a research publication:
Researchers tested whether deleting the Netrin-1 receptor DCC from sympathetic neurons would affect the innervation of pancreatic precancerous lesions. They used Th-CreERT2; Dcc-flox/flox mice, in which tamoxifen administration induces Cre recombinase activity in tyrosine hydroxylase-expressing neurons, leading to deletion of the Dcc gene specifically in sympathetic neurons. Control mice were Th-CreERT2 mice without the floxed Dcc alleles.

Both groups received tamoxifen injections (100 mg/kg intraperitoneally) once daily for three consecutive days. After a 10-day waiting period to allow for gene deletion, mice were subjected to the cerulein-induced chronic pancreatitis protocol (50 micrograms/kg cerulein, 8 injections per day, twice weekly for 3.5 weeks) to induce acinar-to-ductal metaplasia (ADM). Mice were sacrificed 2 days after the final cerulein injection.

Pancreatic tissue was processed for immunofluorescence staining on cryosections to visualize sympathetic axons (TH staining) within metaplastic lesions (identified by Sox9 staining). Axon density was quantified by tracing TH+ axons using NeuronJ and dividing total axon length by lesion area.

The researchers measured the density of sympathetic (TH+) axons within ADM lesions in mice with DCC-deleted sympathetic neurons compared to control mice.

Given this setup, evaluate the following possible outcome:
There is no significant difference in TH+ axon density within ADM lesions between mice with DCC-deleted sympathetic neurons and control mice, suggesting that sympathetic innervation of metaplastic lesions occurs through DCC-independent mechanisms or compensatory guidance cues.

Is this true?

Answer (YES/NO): NO